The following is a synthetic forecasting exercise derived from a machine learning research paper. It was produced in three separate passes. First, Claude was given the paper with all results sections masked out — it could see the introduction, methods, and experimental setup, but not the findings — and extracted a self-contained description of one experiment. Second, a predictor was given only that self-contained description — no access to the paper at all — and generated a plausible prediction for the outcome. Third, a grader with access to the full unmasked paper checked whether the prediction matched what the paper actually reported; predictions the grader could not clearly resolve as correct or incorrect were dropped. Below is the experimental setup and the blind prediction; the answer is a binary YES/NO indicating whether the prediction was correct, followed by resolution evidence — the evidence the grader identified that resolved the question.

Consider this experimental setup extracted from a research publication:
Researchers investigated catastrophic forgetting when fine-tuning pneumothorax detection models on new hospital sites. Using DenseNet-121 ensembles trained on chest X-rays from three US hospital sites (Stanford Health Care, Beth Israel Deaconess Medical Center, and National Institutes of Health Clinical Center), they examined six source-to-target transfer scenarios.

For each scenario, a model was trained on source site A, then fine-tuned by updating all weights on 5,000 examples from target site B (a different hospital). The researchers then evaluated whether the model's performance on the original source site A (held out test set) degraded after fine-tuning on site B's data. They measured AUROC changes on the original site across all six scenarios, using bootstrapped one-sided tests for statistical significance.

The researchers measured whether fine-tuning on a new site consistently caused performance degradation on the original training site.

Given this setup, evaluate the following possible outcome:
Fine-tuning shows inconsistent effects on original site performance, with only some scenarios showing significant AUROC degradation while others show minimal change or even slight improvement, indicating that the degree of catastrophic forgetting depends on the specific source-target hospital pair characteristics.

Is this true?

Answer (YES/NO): NO